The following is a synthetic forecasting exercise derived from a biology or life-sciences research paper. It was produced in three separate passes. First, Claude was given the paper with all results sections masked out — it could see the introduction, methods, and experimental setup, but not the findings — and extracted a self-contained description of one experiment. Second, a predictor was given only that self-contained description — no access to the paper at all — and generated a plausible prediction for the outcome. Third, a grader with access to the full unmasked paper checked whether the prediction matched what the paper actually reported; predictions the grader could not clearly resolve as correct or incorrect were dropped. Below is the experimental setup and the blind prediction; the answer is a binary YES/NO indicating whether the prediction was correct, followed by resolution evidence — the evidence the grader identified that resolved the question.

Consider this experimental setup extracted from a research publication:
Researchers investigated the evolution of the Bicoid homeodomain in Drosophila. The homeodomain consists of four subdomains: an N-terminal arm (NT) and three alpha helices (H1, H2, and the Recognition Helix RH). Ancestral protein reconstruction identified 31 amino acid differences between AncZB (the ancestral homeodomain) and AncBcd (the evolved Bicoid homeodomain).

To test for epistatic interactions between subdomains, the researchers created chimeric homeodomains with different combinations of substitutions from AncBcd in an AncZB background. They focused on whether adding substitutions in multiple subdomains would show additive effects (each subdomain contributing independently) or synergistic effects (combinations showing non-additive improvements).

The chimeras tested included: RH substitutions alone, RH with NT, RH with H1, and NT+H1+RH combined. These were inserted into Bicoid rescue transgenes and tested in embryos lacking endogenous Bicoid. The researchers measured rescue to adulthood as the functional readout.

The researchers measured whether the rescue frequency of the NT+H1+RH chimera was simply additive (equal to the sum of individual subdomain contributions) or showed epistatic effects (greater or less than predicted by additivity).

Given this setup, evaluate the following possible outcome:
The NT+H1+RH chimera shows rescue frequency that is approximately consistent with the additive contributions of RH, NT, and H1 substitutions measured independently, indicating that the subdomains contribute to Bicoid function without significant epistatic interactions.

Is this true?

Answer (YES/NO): NO